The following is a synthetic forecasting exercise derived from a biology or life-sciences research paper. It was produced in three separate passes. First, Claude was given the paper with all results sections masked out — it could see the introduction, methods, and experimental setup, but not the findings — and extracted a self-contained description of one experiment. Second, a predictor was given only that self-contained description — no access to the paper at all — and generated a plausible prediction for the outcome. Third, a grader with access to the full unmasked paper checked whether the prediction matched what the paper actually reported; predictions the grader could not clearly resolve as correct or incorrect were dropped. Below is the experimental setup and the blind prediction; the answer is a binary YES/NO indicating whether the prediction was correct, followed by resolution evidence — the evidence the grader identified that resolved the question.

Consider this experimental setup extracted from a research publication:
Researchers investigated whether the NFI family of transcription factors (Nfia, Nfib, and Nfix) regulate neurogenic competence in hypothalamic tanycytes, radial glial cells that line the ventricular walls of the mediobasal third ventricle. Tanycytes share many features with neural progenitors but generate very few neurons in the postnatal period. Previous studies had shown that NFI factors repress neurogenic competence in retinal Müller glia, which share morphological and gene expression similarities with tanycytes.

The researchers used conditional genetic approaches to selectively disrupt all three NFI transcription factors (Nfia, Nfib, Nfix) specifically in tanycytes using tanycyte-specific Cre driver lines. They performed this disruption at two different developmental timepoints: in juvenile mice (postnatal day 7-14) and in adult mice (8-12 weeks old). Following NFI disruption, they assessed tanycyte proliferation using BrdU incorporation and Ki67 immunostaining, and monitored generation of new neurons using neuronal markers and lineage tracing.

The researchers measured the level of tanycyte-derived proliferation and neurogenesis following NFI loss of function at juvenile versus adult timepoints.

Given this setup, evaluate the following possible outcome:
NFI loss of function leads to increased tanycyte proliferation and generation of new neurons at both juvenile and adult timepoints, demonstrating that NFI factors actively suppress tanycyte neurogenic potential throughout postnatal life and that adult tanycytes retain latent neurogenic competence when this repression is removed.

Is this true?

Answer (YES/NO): NO